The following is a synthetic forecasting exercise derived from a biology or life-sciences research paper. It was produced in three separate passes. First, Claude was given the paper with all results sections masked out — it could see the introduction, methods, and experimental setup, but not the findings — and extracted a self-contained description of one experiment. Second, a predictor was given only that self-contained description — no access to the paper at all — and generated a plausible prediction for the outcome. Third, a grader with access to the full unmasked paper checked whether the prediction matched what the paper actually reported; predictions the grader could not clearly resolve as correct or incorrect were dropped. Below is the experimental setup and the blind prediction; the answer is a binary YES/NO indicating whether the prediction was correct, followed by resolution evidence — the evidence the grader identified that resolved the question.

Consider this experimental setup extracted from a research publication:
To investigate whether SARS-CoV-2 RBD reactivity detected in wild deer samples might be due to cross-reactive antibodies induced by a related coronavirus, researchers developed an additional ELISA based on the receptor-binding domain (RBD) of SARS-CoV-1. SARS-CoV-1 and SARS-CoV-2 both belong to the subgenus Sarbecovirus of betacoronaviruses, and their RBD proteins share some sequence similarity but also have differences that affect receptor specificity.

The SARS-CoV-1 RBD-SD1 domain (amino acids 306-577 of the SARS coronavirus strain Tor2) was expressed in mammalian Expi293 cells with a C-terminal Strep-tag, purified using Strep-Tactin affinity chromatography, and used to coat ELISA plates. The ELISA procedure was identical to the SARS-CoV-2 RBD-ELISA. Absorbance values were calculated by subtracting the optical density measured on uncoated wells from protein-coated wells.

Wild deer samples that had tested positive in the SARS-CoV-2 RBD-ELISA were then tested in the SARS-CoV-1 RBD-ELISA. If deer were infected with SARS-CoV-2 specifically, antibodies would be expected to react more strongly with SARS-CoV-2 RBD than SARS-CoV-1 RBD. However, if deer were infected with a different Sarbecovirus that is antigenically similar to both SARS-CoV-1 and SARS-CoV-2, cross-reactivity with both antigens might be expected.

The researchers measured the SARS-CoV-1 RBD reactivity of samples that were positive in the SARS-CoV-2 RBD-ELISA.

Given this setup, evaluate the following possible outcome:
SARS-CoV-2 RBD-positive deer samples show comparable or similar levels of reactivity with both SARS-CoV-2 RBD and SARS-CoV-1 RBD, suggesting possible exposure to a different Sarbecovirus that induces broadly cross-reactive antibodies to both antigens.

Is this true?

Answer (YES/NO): YES